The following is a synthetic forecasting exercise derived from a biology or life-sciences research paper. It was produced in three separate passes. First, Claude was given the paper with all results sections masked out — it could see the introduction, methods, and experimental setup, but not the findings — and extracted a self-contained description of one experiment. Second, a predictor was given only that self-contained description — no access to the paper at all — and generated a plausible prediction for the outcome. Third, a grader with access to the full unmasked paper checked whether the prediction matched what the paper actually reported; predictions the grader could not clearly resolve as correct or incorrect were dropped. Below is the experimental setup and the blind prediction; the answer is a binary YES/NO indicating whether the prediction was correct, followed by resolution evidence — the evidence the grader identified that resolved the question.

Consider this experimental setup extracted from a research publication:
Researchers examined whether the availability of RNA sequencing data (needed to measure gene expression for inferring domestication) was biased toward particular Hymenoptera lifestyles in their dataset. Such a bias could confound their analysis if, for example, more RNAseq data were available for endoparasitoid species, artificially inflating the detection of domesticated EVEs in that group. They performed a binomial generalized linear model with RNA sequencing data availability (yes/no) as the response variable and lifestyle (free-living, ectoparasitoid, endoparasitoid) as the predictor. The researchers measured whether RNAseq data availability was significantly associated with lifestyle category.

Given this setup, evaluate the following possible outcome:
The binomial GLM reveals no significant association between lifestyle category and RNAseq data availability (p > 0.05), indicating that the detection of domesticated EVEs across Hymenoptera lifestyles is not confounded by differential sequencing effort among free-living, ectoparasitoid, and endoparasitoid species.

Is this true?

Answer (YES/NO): YES